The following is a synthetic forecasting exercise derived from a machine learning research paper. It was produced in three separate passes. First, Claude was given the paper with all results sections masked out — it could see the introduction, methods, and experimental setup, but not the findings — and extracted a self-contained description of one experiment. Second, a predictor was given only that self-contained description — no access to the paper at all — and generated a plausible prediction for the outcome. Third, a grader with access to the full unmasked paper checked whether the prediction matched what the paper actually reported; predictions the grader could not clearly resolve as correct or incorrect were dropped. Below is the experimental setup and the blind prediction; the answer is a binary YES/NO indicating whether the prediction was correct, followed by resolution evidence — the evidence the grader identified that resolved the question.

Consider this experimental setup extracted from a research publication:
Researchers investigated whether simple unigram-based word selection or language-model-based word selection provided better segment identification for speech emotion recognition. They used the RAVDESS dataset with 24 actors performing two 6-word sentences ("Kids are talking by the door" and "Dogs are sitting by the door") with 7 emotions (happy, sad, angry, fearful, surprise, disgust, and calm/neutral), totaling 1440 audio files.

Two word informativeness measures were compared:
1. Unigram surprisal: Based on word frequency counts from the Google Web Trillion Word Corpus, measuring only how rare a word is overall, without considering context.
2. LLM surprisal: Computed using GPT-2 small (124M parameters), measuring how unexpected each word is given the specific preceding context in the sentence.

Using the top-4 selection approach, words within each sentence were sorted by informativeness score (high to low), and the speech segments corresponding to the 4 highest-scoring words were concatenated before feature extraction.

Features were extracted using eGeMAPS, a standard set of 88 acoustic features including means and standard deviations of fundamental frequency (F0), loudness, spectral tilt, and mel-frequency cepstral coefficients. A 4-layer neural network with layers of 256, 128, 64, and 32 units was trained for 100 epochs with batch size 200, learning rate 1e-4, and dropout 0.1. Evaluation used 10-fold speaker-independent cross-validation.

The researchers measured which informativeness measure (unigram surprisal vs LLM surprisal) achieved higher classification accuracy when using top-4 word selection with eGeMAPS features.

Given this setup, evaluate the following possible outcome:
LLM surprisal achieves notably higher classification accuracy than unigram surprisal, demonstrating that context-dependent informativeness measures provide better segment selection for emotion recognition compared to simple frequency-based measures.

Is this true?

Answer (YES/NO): NO